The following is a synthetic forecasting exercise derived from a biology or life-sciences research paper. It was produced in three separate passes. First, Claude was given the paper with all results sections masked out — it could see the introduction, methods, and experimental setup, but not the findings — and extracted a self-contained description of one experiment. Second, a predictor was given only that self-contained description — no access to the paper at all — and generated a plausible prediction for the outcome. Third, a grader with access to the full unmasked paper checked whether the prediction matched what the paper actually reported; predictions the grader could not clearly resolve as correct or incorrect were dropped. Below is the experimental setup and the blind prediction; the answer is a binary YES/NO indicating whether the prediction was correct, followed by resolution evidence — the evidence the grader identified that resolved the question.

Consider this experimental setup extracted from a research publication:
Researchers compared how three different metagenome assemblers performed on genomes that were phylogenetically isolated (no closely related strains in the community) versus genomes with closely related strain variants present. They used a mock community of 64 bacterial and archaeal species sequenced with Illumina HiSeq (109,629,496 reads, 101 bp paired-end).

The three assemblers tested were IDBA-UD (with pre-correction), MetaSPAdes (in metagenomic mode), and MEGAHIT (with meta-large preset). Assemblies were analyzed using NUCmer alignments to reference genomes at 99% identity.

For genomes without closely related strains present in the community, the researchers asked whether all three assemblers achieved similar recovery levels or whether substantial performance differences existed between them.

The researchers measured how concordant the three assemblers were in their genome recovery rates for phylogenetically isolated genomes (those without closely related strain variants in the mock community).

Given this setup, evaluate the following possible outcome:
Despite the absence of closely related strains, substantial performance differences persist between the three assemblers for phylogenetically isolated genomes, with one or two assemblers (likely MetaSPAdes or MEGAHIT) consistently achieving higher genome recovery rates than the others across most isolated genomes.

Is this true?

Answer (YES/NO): NO